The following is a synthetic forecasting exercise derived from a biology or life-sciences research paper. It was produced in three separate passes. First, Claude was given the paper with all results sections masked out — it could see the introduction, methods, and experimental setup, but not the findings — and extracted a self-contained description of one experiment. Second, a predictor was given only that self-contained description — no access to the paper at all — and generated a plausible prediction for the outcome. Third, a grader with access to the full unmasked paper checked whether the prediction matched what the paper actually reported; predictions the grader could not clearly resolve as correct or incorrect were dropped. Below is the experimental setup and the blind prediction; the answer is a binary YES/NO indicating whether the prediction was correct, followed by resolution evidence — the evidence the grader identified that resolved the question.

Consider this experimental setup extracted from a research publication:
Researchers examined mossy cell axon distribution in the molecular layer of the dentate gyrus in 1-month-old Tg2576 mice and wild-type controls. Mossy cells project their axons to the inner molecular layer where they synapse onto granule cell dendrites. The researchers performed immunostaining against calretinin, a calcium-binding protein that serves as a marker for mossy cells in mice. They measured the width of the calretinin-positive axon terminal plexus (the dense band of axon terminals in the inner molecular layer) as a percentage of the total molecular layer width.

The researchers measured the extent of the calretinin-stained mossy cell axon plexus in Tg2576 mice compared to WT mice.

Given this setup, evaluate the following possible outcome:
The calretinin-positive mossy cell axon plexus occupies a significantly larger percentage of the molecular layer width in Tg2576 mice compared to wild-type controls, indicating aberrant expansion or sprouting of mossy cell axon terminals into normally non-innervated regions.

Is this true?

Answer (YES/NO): YES